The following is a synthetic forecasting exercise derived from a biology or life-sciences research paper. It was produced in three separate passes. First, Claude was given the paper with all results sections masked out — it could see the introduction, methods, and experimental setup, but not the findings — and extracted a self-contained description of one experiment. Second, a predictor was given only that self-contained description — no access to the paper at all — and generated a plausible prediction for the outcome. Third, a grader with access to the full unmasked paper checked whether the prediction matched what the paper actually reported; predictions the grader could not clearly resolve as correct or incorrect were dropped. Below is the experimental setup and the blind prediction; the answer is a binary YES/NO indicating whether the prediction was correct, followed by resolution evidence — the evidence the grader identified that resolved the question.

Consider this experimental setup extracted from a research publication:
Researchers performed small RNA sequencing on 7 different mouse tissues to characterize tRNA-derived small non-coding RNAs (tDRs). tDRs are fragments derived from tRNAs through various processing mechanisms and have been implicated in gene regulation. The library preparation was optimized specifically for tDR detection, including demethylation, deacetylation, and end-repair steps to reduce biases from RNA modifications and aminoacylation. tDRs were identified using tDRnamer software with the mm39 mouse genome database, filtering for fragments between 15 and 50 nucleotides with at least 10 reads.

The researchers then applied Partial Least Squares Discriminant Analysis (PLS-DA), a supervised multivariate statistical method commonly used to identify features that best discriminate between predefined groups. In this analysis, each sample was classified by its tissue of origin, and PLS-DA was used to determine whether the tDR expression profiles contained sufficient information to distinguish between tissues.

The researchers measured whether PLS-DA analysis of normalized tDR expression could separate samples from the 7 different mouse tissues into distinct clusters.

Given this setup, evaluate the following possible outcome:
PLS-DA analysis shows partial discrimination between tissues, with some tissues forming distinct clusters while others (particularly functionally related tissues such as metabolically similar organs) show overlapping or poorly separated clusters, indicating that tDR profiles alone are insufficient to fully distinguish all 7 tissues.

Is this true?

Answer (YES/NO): NO